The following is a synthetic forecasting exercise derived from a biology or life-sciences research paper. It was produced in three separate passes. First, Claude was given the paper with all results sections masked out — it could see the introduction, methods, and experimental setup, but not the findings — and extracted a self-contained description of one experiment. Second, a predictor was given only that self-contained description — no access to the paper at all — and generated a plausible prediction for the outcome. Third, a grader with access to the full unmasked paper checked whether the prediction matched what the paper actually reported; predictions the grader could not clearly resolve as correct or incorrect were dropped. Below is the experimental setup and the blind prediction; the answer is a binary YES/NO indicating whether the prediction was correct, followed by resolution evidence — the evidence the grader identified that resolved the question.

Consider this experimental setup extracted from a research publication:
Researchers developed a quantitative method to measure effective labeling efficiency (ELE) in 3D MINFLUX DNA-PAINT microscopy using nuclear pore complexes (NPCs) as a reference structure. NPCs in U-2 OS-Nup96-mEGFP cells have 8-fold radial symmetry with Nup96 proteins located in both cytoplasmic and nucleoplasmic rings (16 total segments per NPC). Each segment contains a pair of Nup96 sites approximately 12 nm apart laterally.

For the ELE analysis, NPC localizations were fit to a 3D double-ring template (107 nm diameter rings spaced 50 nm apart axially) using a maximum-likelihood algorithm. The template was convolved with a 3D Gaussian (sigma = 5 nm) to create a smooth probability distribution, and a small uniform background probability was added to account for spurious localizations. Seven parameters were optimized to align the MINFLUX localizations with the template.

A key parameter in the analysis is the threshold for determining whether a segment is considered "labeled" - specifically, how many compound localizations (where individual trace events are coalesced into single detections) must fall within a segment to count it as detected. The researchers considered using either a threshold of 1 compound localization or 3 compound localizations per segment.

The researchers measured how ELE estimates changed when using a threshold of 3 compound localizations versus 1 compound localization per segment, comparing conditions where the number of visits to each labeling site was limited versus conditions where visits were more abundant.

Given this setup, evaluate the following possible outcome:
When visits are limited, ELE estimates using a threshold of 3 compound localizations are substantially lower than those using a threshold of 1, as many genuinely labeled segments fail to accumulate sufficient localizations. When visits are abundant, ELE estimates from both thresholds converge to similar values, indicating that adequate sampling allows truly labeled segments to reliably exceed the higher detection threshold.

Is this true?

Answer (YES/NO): NO